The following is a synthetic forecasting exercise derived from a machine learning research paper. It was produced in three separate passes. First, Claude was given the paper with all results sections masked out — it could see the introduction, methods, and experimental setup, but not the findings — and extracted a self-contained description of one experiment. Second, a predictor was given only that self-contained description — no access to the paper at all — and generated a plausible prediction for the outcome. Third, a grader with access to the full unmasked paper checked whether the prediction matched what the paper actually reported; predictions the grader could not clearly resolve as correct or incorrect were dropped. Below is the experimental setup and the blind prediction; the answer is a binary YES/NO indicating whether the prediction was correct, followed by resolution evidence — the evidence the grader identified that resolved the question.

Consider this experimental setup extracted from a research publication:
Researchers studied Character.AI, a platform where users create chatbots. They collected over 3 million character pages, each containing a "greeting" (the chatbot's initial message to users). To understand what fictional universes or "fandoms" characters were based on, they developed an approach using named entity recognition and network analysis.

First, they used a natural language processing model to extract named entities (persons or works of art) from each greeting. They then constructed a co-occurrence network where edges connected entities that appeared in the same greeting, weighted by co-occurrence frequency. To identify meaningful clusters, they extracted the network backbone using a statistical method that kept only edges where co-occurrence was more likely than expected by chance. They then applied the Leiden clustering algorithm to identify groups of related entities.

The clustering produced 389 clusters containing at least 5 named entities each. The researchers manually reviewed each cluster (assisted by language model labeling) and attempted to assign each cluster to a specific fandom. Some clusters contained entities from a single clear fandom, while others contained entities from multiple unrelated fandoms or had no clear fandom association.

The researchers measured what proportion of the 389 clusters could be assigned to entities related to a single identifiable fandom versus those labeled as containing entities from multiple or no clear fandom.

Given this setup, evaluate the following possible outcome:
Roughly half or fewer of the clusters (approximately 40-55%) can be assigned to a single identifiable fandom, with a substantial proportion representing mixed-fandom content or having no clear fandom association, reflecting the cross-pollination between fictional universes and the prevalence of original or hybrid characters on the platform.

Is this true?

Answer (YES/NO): NO